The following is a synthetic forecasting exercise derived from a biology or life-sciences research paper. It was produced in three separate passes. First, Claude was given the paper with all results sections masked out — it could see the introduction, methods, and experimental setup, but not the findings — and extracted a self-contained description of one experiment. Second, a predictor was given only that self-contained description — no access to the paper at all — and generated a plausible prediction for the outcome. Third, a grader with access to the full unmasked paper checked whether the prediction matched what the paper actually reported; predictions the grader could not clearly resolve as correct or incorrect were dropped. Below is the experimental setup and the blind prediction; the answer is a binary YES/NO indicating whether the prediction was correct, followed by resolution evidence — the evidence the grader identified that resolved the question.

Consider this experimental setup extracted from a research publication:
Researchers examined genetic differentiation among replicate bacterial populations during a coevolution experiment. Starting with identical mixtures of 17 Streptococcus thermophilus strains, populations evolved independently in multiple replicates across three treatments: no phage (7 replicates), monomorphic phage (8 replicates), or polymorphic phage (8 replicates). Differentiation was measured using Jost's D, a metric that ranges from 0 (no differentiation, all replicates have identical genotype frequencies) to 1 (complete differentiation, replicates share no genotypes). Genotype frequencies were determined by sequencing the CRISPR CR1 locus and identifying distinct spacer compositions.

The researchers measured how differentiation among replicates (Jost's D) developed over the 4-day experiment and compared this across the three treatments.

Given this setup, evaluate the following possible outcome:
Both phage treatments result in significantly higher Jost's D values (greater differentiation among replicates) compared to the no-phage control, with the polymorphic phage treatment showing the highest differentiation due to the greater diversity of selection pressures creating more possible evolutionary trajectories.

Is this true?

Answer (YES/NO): YES